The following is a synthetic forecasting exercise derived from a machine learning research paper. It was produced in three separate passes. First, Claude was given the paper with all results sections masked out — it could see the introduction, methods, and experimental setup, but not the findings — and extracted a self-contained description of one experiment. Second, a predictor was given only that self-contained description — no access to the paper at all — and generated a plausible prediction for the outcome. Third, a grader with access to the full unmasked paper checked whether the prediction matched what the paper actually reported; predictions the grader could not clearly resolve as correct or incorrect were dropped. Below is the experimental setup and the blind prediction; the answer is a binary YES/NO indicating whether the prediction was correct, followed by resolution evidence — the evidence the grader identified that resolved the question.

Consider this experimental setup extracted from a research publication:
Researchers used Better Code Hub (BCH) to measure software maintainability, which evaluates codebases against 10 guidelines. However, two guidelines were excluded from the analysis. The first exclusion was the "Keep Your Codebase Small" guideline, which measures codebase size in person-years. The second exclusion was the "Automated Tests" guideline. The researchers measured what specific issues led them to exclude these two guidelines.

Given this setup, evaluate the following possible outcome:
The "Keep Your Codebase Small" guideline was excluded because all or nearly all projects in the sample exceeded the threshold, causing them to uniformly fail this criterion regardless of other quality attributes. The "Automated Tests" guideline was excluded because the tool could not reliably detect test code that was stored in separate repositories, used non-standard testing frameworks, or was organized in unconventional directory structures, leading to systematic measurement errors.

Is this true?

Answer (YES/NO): NO